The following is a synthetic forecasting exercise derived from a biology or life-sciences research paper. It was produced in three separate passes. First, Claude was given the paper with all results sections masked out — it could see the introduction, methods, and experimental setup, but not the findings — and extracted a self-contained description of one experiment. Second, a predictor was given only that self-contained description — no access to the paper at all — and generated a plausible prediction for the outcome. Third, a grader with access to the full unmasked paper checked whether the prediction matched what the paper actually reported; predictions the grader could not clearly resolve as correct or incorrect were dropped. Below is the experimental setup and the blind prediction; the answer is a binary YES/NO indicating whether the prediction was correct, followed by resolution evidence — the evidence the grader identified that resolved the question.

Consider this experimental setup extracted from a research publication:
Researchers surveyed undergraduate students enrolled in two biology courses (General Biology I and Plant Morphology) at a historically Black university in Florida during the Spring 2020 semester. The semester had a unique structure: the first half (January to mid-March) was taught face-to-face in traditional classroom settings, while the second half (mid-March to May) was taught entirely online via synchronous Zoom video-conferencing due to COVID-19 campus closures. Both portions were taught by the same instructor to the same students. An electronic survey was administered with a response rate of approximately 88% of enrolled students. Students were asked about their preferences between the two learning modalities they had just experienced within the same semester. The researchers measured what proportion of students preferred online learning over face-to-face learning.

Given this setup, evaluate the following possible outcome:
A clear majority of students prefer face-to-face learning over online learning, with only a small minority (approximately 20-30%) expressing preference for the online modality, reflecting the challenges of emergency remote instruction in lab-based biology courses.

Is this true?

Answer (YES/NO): YES